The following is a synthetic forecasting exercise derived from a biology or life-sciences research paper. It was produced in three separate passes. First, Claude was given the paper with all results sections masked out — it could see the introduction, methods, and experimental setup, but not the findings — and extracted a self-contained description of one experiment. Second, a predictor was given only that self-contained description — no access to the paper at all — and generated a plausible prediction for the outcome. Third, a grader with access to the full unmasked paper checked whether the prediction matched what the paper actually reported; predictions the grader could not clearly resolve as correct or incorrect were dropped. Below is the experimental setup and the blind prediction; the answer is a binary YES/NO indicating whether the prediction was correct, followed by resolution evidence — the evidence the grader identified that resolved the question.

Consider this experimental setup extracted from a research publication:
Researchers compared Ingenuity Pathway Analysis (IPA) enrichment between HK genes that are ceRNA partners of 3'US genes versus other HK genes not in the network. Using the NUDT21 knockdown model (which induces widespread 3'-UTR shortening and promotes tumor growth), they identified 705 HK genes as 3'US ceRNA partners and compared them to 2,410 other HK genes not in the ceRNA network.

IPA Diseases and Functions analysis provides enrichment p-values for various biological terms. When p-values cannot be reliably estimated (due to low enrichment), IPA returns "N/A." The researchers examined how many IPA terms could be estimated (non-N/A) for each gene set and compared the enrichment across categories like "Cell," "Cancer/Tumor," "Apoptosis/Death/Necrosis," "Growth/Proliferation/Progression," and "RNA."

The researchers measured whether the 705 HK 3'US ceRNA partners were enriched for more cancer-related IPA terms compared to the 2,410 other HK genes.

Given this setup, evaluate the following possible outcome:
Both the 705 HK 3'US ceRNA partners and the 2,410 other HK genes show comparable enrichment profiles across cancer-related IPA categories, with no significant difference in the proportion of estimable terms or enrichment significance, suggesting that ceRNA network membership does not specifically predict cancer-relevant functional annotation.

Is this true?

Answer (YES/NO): NO